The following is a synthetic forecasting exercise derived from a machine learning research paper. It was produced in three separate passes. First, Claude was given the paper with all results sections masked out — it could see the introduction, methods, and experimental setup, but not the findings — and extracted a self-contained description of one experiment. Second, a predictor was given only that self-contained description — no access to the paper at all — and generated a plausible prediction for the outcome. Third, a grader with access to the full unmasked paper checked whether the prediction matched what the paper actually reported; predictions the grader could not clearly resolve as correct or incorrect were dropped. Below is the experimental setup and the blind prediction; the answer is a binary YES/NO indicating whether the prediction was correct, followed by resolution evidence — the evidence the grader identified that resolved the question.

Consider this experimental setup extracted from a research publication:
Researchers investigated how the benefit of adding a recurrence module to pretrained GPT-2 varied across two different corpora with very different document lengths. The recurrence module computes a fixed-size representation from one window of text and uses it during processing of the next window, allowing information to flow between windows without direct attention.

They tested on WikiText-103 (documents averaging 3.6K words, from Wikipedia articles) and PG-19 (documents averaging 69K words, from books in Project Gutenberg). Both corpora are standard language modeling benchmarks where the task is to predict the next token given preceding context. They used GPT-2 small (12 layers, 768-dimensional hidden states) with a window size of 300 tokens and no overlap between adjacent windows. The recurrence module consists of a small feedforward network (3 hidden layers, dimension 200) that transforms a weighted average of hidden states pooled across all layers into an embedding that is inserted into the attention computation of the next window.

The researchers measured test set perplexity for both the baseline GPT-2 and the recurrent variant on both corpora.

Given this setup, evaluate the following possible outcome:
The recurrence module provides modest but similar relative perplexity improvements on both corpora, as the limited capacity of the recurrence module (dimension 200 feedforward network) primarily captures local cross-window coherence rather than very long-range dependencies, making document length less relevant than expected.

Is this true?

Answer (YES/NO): NO